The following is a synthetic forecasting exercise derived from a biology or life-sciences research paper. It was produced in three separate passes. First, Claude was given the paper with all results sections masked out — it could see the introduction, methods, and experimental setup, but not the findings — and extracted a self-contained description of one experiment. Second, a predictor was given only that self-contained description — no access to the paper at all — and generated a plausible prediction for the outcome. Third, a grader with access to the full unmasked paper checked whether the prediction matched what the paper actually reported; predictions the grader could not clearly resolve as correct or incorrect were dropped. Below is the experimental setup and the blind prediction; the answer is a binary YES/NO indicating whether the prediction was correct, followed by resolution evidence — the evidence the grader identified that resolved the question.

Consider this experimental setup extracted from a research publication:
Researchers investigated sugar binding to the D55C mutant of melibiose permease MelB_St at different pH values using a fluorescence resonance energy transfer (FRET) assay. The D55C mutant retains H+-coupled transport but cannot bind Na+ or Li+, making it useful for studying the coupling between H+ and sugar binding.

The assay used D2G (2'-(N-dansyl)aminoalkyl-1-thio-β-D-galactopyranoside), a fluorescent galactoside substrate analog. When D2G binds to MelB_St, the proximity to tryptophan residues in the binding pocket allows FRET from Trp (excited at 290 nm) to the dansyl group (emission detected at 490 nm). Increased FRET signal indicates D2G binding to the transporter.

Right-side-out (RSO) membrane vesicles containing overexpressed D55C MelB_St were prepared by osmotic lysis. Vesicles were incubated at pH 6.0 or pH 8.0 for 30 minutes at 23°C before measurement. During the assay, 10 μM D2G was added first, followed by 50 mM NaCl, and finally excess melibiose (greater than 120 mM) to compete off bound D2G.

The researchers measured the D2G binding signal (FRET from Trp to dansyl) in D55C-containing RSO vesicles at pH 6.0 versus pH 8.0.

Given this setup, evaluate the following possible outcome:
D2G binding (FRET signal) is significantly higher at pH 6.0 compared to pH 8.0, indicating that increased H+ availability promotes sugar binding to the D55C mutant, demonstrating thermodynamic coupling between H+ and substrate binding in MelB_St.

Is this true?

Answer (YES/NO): NO